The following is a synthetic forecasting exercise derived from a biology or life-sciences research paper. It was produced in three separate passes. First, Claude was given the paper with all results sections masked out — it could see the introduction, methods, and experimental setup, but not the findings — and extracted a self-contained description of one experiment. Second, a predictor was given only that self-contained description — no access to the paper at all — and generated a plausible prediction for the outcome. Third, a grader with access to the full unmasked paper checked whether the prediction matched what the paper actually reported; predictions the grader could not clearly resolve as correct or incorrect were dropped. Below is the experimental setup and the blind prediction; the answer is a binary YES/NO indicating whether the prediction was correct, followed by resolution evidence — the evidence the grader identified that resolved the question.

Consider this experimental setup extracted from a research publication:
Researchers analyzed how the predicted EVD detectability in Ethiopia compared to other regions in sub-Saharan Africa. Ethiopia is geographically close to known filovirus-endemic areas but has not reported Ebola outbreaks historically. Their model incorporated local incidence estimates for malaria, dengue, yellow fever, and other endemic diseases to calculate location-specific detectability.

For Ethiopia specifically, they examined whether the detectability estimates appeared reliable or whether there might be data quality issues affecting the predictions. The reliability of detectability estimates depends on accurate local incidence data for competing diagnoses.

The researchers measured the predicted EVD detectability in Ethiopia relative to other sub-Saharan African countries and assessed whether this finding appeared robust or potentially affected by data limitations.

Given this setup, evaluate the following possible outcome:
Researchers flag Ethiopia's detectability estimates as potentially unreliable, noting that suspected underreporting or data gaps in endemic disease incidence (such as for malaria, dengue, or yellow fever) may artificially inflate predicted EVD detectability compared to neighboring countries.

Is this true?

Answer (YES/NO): YES